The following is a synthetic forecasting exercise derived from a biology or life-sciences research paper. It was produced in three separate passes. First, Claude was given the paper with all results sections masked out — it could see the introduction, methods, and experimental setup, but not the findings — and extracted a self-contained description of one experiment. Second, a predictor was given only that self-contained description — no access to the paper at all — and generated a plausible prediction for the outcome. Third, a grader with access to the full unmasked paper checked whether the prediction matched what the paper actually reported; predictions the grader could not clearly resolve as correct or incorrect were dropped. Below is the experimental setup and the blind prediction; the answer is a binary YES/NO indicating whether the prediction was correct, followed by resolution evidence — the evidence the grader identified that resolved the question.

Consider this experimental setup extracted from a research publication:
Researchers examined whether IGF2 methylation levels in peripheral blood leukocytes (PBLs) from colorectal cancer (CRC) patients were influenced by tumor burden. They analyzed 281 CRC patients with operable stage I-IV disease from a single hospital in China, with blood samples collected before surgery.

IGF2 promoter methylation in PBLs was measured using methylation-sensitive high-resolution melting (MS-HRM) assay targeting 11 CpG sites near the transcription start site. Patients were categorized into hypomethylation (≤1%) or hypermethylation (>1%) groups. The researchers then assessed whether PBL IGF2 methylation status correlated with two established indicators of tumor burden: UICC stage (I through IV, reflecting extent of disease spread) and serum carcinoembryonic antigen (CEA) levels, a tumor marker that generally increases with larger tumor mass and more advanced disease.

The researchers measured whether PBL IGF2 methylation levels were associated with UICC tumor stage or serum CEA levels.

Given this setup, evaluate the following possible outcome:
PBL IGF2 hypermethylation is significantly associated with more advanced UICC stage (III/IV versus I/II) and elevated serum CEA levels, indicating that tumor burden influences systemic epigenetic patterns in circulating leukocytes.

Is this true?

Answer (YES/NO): NO